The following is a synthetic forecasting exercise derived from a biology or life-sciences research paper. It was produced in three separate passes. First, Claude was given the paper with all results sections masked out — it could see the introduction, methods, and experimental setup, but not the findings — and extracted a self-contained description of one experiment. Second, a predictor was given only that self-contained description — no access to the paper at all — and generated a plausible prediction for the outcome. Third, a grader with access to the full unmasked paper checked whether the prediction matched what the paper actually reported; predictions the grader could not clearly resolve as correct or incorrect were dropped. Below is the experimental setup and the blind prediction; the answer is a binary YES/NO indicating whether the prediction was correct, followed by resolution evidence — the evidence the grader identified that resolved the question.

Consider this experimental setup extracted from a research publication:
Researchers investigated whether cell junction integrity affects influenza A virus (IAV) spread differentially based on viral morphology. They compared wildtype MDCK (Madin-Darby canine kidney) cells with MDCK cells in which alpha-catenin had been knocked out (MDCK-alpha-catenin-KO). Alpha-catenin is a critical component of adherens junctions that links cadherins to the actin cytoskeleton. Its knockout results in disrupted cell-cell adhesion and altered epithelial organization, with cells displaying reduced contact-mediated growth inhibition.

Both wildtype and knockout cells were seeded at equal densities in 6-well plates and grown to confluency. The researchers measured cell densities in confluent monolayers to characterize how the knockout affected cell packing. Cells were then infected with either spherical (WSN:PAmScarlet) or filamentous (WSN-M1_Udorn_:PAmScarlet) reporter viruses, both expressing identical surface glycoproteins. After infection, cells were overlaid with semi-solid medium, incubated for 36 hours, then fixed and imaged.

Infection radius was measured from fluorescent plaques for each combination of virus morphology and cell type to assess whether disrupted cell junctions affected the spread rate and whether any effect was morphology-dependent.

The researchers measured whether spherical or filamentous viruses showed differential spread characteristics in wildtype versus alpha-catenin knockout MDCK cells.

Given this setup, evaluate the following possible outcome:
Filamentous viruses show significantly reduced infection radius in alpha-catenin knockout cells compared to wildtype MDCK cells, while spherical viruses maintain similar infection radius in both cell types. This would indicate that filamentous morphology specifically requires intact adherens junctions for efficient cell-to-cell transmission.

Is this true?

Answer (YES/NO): NO